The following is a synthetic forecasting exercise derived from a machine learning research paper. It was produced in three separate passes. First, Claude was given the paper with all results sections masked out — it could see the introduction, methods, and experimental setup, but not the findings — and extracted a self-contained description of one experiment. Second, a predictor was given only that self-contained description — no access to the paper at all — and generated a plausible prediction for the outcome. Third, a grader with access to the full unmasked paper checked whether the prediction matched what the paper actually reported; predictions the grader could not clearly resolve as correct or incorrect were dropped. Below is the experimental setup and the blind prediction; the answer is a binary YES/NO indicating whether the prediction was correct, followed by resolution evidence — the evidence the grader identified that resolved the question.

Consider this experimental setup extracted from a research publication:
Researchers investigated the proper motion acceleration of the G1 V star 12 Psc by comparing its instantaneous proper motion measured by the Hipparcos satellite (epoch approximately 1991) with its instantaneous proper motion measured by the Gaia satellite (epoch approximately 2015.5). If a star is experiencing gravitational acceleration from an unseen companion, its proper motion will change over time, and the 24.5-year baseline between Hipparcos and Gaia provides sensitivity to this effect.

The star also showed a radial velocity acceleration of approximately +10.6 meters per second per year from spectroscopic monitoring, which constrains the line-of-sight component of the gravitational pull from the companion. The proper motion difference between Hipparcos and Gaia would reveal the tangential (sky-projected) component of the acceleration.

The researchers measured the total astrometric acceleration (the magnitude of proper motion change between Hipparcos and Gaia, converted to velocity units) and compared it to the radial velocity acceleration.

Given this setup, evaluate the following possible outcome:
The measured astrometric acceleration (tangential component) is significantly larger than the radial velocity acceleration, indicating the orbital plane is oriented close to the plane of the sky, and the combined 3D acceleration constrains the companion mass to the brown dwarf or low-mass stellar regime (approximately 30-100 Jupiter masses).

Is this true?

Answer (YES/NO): NO